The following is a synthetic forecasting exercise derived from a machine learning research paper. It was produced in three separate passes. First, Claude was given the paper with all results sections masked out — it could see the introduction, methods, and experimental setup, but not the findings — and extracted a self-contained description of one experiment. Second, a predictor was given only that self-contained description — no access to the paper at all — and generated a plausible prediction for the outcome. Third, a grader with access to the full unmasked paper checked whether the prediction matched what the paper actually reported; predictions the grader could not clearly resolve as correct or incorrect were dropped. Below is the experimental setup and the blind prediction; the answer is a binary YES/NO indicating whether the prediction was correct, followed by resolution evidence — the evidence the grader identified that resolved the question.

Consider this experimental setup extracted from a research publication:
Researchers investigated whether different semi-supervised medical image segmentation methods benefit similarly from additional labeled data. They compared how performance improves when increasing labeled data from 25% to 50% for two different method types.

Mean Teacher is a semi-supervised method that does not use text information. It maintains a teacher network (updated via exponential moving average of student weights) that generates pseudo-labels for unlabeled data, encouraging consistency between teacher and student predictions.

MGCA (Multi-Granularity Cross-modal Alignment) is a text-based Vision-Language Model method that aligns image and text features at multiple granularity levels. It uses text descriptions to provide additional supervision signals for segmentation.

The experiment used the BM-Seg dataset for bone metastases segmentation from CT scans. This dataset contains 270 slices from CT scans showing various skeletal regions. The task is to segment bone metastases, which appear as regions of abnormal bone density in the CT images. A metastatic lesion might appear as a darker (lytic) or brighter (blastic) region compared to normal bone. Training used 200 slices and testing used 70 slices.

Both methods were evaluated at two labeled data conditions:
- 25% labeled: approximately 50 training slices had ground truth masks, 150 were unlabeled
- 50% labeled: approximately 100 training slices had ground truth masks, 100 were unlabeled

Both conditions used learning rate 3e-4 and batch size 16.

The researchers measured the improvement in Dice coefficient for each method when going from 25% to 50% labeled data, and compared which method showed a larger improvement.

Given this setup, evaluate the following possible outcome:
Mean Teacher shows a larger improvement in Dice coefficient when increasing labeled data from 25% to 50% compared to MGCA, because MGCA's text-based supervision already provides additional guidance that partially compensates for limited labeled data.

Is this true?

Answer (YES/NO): YES